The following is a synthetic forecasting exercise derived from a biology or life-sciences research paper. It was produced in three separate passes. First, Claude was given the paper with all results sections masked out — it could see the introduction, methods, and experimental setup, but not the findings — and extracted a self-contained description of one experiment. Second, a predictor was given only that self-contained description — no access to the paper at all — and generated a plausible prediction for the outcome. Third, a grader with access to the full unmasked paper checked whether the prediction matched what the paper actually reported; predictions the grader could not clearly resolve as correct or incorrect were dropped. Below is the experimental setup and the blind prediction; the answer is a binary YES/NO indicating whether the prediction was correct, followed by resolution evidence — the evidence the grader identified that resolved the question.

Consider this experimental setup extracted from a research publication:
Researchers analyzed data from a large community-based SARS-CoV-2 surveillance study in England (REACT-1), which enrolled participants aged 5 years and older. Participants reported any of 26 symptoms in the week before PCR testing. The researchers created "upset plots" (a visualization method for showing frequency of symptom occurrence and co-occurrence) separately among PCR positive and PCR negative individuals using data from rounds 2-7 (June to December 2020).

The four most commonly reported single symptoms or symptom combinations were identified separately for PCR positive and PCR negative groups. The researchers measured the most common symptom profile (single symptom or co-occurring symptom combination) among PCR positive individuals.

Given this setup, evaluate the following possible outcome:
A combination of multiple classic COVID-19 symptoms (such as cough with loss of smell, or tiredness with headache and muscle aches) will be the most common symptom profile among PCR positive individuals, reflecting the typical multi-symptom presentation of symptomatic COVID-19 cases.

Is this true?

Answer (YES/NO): NO